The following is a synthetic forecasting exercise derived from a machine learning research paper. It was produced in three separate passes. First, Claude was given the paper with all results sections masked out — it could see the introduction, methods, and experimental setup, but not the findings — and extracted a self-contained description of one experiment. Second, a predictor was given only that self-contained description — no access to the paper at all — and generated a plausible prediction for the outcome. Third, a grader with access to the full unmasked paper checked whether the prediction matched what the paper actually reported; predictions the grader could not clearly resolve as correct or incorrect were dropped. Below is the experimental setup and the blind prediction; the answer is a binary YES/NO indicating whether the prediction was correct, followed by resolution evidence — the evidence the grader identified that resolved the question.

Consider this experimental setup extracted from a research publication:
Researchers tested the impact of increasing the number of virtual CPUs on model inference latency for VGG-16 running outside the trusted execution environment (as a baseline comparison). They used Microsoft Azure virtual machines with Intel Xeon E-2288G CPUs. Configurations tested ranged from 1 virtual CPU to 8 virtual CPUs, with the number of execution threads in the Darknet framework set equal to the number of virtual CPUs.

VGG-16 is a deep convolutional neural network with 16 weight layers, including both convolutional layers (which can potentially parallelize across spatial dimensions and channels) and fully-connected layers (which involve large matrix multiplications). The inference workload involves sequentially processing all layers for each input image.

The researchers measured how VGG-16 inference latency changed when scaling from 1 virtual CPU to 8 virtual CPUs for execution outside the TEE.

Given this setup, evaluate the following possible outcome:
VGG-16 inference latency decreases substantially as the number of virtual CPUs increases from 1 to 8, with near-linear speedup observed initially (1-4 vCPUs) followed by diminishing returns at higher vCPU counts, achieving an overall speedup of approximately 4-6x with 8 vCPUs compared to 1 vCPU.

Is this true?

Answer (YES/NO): NO